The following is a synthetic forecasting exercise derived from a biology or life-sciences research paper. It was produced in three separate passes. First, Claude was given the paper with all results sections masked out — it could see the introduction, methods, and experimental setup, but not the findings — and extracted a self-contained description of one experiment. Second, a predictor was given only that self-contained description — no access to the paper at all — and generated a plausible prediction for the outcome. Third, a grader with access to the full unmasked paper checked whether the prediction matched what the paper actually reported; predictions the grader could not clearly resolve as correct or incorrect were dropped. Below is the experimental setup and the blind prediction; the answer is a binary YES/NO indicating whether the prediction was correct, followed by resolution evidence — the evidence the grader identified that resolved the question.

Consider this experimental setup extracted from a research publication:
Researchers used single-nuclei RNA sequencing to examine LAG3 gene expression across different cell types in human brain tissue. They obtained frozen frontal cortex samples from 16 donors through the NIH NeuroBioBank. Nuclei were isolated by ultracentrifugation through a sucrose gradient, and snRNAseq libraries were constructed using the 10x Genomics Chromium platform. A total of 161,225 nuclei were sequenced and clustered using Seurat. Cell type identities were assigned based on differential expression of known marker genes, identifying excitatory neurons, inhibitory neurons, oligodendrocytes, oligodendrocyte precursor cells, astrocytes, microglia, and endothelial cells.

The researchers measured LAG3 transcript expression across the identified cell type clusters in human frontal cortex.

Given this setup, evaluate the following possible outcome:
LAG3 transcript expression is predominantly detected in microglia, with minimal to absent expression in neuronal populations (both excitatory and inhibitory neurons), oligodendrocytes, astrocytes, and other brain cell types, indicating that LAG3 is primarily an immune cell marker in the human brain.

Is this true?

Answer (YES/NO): NO